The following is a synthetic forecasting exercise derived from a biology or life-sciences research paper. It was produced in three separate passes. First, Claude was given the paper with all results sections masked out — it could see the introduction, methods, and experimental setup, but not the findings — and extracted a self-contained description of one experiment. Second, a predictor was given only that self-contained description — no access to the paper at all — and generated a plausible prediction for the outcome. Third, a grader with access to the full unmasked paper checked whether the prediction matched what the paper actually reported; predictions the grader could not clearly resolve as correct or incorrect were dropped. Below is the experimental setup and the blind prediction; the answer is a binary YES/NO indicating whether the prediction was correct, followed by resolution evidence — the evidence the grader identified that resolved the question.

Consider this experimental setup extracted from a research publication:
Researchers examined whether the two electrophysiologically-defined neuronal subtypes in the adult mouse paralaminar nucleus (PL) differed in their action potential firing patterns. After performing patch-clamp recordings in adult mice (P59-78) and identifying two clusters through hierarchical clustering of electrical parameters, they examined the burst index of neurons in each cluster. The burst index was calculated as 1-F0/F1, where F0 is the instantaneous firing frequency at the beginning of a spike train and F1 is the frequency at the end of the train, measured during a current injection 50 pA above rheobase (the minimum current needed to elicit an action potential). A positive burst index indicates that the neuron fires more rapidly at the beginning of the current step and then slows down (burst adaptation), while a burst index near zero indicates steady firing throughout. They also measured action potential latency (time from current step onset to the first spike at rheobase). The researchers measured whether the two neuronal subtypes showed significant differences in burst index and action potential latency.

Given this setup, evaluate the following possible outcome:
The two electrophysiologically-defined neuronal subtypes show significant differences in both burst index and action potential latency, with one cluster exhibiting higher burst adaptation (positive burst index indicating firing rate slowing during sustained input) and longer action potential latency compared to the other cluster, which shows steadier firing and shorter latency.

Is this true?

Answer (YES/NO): NO